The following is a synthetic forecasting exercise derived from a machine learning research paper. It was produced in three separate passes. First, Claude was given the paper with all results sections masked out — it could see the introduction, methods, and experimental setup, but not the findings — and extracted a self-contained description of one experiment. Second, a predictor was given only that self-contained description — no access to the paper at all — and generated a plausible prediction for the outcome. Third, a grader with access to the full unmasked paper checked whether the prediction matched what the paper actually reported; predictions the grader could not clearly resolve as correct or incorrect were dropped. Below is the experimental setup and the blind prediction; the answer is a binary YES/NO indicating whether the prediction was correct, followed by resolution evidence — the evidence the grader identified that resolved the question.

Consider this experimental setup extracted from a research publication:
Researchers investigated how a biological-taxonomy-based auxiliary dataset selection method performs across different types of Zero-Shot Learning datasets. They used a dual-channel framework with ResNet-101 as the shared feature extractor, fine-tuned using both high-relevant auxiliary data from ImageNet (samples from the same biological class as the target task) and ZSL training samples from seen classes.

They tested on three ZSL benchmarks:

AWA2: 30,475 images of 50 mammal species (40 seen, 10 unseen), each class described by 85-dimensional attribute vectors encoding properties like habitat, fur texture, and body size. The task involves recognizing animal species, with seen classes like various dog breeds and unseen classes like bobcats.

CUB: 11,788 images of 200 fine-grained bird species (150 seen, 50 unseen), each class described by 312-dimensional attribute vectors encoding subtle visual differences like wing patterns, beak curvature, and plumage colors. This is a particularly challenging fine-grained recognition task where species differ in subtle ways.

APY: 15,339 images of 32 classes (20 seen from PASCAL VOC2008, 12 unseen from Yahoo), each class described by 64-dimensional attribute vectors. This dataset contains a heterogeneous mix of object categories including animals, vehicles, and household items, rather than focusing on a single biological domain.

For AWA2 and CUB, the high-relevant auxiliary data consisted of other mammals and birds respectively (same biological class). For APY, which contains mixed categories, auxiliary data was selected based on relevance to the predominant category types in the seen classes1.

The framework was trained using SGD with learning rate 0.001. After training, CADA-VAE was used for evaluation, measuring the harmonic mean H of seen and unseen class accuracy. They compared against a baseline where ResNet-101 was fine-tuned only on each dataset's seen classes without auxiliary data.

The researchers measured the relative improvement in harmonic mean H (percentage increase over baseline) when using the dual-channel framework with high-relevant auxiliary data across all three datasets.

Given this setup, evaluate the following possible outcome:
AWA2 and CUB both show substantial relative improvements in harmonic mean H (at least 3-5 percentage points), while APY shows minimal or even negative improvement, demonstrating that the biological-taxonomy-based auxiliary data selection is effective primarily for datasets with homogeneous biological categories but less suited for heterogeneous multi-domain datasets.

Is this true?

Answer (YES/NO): NO